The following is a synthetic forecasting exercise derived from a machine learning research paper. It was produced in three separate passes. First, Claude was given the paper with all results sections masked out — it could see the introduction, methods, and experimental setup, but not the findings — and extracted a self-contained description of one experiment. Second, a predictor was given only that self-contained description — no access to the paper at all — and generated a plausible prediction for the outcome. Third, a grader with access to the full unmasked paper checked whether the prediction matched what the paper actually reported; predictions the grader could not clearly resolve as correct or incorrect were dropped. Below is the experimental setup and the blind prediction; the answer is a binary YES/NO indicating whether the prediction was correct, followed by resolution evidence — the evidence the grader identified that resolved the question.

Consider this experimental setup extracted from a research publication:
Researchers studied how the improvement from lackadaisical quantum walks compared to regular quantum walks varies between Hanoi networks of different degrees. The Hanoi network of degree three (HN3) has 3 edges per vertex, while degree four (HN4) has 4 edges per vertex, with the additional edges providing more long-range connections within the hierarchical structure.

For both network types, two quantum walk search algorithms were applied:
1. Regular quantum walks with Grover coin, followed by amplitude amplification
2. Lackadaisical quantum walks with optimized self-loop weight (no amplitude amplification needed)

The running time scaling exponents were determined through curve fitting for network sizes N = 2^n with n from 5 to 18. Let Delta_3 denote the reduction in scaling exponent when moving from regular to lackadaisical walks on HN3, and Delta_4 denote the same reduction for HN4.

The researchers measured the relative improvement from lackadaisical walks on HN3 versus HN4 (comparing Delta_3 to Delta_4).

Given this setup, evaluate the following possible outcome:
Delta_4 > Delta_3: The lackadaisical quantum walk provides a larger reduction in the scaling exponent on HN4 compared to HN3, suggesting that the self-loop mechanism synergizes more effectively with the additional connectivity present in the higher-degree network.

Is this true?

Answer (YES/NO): NO